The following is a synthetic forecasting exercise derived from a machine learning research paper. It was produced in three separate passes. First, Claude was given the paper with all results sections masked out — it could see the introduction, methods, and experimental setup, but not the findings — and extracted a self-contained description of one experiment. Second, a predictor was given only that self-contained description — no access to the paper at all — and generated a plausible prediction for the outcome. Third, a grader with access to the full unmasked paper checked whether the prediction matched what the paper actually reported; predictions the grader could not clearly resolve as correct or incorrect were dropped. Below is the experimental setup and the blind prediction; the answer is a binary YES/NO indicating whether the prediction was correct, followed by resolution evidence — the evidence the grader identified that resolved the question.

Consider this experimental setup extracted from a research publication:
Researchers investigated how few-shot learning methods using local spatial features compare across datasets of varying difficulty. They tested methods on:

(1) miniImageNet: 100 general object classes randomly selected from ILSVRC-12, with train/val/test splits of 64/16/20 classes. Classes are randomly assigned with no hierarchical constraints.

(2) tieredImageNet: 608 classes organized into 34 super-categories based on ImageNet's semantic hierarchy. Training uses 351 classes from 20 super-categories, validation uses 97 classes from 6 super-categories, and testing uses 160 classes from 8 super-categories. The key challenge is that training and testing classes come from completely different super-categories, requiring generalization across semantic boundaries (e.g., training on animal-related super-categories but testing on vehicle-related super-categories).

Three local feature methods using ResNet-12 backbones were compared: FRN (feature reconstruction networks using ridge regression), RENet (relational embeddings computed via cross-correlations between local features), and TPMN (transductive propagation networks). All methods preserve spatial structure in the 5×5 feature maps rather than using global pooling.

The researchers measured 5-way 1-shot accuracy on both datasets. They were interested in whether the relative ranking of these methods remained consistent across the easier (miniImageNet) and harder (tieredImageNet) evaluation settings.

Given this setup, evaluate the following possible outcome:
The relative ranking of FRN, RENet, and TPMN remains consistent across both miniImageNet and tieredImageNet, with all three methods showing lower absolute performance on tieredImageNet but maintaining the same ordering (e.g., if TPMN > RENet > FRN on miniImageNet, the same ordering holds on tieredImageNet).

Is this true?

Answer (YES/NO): NO